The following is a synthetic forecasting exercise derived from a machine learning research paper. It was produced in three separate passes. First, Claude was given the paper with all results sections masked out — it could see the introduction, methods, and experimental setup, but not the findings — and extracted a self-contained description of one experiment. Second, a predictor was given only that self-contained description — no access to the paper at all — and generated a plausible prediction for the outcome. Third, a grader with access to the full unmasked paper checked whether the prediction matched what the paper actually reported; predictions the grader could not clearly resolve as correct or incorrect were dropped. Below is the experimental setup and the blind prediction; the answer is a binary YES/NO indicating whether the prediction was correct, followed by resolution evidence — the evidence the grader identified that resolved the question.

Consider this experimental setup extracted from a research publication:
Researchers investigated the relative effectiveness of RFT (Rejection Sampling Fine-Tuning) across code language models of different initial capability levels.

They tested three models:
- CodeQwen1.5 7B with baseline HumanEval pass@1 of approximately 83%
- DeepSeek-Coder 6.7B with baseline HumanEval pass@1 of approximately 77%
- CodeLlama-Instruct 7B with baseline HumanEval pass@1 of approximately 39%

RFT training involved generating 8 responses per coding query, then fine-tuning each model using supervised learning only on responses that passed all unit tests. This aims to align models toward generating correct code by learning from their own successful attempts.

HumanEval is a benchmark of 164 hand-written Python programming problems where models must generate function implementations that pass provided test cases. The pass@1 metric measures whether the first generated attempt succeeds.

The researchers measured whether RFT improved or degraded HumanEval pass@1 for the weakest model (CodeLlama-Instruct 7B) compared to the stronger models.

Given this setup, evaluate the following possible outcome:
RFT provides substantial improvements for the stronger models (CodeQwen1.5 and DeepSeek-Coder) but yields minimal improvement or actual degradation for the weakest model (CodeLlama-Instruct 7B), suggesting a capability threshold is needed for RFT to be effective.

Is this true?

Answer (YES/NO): NO